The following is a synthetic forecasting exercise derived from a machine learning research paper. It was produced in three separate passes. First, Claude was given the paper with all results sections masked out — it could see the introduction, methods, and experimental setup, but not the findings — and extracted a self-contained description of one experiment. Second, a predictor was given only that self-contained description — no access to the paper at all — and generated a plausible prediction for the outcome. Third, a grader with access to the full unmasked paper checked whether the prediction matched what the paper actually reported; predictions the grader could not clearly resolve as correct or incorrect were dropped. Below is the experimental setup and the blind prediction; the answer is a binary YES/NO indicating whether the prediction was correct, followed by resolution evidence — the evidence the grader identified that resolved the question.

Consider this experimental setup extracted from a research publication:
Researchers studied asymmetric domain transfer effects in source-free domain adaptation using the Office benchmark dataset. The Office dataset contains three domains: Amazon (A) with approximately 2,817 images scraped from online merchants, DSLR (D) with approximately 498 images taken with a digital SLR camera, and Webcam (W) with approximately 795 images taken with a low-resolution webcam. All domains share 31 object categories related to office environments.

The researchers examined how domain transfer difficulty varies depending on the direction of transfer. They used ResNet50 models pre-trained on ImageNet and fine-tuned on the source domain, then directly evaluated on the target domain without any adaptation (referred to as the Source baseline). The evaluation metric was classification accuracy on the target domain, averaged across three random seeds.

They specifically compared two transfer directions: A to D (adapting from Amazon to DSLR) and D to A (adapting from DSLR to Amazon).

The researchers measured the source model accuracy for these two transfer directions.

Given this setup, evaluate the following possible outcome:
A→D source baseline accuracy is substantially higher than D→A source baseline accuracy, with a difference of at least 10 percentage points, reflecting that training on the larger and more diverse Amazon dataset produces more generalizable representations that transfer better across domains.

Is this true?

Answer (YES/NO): YES